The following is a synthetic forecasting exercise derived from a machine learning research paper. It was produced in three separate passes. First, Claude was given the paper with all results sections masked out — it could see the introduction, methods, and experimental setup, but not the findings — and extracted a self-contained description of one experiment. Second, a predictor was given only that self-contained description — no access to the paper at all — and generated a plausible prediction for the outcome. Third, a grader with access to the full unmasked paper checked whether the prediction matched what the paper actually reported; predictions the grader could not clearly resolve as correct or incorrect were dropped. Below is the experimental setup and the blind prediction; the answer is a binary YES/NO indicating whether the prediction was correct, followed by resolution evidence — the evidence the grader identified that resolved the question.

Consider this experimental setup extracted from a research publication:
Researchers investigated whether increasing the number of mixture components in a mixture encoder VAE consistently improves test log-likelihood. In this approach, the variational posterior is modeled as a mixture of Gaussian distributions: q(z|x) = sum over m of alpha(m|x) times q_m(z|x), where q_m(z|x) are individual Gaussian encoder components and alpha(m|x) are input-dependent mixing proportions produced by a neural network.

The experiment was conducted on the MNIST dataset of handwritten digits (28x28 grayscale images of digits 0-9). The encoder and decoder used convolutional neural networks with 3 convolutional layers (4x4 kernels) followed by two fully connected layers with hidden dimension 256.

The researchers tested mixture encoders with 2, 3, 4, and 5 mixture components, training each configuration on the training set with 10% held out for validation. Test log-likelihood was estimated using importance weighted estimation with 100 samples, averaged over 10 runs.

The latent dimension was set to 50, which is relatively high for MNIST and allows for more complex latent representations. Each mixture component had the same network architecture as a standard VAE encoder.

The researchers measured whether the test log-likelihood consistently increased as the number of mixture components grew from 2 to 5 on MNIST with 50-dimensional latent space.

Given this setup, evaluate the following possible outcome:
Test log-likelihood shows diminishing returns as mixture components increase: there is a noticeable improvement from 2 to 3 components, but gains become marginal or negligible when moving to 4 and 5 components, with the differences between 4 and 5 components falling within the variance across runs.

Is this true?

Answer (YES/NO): NO